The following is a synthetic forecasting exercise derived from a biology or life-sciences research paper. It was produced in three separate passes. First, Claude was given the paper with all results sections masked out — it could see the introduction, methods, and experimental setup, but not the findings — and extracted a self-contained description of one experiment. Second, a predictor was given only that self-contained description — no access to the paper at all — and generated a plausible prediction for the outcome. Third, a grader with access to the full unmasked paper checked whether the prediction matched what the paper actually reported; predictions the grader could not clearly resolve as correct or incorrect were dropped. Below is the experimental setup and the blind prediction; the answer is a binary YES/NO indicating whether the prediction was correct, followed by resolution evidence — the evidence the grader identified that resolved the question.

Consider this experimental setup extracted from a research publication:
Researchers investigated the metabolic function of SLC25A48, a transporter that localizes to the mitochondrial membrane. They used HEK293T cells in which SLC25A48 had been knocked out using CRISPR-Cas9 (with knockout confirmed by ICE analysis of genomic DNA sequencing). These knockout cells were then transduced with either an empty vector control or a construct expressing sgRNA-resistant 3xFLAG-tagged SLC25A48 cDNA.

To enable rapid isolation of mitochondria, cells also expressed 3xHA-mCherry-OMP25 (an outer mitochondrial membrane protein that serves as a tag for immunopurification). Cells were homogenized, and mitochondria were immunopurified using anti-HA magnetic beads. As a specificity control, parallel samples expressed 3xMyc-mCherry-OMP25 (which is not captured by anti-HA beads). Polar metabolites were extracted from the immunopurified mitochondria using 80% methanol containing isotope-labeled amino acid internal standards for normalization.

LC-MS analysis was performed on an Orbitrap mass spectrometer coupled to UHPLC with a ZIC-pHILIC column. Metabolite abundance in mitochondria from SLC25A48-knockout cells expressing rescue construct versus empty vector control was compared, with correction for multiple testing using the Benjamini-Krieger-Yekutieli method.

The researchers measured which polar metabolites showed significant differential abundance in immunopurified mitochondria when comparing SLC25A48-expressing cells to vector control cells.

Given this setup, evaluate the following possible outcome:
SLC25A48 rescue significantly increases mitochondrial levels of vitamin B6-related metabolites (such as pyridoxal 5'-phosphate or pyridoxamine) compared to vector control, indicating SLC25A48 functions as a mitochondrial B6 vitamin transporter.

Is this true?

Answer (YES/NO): NO